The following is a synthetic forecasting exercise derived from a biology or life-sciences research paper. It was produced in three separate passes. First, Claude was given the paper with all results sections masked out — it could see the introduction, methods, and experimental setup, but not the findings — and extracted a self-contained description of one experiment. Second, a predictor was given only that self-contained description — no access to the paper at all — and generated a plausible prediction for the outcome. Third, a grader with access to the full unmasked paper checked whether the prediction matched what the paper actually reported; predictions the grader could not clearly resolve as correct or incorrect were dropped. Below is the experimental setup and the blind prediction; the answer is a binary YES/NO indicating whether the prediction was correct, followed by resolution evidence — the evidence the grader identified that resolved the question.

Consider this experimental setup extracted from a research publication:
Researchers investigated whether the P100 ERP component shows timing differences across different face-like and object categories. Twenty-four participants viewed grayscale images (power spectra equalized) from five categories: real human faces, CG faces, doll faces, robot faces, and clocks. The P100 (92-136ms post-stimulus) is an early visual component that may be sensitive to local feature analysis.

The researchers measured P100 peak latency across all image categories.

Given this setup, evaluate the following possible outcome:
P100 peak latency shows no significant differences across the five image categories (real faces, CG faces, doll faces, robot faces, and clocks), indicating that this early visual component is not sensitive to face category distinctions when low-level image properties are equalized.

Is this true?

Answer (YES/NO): NO